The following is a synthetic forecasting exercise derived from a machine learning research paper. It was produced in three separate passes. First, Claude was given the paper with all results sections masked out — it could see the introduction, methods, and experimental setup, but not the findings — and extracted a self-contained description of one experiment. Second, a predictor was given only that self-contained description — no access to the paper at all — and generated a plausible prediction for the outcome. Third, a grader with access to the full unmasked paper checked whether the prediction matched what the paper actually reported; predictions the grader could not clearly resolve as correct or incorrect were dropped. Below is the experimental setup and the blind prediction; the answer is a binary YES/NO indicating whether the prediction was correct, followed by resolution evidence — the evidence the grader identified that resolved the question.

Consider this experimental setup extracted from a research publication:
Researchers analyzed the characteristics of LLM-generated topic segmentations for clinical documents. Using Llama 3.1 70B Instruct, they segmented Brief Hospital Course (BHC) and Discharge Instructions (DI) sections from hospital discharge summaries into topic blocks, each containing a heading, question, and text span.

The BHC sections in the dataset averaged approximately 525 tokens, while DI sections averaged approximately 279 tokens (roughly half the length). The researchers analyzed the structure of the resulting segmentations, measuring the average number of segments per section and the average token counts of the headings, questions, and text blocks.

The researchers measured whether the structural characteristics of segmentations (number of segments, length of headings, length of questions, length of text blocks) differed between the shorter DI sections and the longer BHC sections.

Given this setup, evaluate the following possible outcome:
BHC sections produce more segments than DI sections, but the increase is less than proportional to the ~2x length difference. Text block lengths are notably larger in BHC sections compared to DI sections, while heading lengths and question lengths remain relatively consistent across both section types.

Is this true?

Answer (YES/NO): NO